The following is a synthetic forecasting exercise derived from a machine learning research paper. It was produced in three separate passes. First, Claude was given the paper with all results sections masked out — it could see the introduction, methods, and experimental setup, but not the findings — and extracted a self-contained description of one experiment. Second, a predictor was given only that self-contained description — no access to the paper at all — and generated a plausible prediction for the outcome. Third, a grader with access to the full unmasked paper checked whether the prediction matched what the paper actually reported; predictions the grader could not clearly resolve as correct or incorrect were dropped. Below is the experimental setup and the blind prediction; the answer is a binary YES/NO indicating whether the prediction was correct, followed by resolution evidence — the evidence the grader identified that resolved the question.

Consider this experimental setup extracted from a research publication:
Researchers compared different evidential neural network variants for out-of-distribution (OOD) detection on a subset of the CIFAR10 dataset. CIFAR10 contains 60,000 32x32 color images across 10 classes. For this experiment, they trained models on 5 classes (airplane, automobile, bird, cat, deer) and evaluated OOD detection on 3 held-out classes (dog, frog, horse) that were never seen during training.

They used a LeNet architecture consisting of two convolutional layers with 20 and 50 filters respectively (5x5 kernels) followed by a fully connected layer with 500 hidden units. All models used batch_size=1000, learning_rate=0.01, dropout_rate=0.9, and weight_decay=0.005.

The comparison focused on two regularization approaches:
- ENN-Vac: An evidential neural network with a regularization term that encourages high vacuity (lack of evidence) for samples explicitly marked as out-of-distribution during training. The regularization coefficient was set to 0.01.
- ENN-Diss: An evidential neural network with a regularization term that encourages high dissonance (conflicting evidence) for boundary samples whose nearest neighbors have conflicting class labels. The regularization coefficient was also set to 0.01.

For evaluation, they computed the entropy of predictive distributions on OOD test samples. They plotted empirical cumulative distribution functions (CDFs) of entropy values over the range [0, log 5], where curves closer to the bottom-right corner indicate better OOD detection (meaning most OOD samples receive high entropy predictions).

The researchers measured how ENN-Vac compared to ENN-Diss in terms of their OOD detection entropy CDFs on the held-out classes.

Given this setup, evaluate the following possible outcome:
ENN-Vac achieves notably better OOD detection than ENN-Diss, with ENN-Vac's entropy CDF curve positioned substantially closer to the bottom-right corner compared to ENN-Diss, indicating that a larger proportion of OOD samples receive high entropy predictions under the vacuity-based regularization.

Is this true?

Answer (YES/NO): YES